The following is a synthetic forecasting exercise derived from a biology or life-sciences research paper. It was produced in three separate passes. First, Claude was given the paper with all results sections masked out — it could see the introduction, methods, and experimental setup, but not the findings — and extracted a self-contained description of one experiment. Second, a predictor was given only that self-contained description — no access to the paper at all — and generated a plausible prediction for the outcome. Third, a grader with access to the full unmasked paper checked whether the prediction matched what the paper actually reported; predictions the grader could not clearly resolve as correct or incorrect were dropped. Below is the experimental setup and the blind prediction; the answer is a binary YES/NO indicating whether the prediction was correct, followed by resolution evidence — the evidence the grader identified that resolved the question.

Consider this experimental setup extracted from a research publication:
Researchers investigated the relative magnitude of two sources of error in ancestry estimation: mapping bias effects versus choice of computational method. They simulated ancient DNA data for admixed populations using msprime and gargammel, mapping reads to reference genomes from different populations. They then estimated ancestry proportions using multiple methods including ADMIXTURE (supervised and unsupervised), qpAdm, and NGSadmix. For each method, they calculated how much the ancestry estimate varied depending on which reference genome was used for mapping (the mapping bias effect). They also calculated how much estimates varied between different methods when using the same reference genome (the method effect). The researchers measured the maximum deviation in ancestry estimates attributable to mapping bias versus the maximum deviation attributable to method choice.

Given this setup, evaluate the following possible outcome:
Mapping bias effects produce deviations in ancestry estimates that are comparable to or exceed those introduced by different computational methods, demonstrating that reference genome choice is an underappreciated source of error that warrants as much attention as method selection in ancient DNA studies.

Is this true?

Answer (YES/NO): NO